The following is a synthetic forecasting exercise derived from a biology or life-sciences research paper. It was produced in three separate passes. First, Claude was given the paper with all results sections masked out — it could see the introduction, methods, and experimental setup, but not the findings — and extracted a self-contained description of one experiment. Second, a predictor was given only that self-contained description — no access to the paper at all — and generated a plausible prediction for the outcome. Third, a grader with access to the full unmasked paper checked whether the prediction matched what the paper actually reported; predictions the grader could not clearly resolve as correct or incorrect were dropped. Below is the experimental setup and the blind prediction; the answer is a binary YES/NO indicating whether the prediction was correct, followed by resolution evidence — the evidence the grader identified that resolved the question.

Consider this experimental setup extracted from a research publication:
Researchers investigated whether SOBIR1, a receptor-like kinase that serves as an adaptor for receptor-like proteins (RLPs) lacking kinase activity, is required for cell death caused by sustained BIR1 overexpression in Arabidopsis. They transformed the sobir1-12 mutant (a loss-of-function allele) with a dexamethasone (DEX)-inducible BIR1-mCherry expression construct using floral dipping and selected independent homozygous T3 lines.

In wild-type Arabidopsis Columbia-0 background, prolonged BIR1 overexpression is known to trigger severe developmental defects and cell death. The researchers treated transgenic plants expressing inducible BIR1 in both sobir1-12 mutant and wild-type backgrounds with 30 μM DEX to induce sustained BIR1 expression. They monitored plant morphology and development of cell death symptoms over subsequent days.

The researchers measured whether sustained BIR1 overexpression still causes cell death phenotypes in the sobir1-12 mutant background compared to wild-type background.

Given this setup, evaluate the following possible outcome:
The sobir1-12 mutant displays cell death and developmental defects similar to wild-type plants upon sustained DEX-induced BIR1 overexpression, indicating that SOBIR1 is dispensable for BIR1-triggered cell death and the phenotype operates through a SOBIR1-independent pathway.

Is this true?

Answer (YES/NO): NO